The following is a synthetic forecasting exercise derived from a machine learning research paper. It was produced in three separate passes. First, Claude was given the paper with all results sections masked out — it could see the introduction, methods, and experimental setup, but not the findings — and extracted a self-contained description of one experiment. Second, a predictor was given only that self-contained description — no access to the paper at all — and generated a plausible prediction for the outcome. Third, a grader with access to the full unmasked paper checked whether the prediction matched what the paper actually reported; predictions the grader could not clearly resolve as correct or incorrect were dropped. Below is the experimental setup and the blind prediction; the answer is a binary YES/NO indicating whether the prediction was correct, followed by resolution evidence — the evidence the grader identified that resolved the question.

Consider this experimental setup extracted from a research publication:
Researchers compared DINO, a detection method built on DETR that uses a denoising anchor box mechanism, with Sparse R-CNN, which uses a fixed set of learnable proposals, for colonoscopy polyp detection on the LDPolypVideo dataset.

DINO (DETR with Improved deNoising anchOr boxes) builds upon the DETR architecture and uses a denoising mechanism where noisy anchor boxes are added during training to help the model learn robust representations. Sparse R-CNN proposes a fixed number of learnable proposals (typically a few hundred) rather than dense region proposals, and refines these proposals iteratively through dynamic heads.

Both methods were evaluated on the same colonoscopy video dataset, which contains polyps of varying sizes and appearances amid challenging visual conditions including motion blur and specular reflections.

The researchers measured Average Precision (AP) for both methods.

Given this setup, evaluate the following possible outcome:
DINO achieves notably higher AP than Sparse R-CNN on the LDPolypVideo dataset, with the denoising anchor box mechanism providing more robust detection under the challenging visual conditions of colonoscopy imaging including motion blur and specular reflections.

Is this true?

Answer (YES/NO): YES